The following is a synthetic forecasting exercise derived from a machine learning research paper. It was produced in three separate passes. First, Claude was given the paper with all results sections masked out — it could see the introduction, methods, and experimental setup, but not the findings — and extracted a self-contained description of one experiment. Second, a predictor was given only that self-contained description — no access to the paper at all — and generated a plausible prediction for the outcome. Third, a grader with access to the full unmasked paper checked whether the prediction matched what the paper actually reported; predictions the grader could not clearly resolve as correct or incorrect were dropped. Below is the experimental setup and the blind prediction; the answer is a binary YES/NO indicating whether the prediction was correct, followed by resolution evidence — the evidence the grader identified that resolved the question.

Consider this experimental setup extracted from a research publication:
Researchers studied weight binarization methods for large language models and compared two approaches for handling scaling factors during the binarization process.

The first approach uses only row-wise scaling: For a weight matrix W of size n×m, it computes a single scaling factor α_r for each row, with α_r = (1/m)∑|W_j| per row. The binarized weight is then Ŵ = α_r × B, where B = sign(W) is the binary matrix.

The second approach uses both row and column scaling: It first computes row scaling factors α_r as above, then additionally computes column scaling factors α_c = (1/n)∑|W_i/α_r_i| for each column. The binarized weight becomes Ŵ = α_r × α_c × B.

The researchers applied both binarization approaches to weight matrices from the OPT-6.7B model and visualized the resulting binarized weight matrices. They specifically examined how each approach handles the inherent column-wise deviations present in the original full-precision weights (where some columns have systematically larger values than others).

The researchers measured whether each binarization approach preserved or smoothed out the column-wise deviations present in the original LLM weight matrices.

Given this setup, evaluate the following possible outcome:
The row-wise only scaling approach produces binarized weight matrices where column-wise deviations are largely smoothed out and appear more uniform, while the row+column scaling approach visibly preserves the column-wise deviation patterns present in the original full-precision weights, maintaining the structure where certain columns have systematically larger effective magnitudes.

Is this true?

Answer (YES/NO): YES